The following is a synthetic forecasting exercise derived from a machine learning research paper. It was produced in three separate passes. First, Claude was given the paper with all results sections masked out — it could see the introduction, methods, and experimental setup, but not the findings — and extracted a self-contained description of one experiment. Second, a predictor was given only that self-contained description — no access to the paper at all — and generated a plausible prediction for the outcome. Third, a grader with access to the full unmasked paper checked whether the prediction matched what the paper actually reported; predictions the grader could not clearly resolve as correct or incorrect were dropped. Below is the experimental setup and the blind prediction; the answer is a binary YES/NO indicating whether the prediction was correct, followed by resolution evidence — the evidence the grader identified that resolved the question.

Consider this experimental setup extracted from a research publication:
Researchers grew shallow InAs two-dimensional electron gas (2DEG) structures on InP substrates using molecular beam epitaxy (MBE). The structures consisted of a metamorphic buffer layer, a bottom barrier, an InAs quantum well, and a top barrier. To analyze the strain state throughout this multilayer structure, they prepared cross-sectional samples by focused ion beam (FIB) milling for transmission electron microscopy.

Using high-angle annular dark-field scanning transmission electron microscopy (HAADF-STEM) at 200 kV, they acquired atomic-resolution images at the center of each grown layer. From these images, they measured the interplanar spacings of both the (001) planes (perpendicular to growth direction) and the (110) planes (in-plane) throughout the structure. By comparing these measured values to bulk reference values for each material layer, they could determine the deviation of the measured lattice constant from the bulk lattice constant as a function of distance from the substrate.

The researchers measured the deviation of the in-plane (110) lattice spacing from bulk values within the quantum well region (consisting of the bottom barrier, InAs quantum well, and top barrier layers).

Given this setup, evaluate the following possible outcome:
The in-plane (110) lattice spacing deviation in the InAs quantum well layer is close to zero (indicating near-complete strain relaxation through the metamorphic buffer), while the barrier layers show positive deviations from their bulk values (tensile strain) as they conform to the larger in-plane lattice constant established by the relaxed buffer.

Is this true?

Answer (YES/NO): NO